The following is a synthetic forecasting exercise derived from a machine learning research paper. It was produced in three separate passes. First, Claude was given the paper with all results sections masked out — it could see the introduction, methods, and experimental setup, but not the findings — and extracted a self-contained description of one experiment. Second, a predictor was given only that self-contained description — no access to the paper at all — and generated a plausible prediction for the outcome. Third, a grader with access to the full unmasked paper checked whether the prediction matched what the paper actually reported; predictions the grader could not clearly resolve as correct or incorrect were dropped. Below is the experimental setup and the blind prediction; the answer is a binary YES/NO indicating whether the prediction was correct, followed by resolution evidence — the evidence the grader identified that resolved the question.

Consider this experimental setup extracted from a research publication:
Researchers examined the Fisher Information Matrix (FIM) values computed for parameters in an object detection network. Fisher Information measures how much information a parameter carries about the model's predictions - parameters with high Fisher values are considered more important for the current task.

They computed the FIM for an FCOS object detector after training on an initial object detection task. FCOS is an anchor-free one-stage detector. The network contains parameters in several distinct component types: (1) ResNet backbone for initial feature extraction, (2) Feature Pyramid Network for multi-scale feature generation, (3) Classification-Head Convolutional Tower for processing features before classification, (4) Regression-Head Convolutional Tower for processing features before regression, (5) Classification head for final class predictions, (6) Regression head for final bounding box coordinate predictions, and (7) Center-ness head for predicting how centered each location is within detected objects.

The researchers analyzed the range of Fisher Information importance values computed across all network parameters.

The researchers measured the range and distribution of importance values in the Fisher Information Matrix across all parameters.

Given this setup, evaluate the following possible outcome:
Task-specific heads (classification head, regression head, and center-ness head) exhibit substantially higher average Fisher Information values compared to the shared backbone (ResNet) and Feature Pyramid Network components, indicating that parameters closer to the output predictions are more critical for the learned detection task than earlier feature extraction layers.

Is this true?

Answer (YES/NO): NO